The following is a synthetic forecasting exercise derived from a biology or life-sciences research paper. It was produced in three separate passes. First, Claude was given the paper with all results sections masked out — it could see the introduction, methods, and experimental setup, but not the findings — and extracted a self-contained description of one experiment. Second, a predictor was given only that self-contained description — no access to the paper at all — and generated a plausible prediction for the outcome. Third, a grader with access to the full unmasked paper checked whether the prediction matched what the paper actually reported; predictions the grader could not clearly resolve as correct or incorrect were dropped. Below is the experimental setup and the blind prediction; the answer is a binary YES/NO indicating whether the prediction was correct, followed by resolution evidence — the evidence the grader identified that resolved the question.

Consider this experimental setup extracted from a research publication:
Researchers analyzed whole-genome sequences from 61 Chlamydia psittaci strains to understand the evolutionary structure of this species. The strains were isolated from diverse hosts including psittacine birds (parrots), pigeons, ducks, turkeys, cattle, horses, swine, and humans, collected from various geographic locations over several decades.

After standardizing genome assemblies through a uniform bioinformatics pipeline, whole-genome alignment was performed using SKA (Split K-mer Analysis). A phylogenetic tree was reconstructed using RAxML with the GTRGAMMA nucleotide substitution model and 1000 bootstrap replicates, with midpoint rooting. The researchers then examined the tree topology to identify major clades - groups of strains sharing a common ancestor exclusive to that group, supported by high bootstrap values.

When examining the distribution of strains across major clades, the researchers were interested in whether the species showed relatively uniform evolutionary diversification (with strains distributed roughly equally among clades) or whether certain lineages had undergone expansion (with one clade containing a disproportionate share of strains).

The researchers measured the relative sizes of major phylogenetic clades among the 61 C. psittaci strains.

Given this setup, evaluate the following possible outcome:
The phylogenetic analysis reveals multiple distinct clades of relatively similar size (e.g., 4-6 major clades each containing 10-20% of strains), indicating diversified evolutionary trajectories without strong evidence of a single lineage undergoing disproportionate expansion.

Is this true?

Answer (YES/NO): NO